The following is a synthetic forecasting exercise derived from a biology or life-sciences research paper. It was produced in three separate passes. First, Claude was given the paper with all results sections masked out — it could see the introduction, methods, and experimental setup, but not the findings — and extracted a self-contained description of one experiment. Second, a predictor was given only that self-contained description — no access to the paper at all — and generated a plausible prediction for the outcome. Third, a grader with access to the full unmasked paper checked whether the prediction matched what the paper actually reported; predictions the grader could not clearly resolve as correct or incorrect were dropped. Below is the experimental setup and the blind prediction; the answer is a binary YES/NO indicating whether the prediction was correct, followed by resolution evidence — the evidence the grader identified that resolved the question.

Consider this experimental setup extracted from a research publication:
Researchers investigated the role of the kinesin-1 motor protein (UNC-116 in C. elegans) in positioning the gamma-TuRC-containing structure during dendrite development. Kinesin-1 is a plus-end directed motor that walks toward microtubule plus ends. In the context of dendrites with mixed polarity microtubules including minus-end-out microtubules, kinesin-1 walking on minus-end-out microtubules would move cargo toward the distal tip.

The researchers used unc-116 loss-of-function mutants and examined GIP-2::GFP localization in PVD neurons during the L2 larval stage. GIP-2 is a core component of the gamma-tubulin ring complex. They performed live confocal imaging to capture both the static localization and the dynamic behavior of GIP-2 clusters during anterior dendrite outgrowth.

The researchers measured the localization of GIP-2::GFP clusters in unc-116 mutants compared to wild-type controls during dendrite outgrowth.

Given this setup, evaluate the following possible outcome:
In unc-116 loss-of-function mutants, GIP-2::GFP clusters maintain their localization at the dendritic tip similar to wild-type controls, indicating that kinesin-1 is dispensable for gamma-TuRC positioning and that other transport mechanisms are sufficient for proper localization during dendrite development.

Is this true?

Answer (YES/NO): NO